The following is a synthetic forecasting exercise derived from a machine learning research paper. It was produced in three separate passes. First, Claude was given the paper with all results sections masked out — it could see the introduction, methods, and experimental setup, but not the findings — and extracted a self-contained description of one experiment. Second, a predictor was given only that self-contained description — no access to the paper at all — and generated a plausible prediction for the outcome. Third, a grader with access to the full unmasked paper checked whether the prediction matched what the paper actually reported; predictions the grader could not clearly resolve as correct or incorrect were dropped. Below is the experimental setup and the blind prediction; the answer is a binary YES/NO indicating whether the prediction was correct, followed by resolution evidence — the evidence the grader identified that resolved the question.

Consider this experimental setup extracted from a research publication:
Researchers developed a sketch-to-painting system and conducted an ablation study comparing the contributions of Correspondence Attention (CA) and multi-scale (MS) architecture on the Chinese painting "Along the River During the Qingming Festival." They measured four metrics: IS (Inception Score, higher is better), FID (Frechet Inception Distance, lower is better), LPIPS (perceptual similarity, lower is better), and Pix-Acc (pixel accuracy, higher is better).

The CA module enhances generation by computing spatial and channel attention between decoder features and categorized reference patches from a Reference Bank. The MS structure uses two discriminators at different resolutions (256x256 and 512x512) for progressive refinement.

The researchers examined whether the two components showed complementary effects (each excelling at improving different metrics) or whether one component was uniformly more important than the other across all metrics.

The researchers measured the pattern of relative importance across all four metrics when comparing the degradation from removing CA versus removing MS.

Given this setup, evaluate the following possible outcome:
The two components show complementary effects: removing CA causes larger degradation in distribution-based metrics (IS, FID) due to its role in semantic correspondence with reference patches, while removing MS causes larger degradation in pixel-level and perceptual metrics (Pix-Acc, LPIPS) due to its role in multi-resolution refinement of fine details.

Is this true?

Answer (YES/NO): NO